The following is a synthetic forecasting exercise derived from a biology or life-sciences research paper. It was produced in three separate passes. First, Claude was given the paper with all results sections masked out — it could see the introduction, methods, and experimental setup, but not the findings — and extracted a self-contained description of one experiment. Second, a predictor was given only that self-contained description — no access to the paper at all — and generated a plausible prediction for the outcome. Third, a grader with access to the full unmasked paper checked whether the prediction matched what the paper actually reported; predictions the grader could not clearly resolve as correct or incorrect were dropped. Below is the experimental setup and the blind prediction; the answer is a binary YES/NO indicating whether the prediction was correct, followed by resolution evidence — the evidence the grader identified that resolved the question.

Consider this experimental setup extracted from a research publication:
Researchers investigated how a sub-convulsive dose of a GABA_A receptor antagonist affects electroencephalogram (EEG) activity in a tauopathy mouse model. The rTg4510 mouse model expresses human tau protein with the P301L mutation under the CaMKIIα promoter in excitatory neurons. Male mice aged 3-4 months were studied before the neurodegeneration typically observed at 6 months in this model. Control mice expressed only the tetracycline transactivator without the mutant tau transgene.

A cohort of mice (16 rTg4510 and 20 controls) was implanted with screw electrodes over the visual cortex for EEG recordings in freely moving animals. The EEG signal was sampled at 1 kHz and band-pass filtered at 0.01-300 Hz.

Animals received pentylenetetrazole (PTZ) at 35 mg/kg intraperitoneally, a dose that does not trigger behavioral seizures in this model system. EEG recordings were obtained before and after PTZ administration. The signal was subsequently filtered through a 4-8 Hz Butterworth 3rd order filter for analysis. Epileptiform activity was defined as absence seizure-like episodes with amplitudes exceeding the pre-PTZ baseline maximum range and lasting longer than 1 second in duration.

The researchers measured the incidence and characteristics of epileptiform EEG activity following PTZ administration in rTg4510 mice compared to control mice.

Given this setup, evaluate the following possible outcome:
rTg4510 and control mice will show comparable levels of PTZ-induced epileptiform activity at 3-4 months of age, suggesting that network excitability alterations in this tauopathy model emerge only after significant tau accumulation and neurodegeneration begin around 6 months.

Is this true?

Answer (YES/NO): NO